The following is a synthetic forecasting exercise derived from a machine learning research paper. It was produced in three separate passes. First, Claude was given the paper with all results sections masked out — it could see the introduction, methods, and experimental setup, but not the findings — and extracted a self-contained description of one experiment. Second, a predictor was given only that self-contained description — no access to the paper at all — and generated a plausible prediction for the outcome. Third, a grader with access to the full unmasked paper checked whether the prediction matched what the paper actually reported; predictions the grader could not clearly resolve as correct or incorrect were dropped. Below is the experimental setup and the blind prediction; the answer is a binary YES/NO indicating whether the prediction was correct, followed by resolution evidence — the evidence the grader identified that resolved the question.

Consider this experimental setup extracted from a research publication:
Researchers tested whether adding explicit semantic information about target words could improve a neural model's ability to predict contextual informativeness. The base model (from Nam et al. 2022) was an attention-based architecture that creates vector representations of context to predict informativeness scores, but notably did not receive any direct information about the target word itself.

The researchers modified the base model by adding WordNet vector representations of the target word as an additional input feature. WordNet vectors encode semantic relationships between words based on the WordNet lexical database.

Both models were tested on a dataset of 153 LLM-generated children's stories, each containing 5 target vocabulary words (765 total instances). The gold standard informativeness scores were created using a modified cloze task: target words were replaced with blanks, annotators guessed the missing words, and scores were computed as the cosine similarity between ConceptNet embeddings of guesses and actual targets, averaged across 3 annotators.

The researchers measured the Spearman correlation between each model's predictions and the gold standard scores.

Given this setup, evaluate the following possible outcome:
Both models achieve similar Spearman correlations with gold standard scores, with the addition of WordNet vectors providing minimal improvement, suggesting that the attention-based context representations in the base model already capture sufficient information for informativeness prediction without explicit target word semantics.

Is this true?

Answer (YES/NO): NO